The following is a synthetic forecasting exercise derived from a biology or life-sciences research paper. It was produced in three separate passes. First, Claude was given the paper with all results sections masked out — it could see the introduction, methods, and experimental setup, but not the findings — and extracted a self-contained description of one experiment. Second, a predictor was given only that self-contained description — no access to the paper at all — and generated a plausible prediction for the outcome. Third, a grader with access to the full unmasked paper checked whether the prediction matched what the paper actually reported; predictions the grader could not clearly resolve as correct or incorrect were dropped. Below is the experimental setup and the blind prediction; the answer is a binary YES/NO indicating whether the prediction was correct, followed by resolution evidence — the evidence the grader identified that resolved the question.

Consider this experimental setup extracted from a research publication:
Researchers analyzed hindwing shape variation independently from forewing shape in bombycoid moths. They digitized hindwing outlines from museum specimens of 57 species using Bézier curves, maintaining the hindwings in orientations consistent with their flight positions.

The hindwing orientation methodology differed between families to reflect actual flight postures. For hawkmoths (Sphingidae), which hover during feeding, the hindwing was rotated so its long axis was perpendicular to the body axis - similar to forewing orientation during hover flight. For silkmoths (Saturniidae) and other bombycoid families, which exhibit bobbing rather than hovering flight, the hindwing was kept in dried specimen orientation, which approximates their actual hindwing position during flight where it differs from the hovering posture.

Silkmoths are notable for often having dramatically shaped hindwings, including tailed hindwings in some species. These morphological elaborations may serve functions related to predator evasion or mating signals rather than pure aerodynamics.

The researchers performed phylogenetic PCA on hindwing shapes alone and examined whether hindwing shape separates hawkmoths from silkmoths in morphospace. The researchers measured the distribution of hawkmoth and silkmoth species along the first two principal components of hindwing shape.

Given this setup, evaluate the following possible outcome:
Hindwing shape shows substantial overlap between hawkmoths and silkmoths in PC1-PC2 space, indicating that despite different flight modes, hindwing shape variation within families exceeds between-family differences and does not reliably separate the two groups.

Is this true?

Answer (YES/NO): NO